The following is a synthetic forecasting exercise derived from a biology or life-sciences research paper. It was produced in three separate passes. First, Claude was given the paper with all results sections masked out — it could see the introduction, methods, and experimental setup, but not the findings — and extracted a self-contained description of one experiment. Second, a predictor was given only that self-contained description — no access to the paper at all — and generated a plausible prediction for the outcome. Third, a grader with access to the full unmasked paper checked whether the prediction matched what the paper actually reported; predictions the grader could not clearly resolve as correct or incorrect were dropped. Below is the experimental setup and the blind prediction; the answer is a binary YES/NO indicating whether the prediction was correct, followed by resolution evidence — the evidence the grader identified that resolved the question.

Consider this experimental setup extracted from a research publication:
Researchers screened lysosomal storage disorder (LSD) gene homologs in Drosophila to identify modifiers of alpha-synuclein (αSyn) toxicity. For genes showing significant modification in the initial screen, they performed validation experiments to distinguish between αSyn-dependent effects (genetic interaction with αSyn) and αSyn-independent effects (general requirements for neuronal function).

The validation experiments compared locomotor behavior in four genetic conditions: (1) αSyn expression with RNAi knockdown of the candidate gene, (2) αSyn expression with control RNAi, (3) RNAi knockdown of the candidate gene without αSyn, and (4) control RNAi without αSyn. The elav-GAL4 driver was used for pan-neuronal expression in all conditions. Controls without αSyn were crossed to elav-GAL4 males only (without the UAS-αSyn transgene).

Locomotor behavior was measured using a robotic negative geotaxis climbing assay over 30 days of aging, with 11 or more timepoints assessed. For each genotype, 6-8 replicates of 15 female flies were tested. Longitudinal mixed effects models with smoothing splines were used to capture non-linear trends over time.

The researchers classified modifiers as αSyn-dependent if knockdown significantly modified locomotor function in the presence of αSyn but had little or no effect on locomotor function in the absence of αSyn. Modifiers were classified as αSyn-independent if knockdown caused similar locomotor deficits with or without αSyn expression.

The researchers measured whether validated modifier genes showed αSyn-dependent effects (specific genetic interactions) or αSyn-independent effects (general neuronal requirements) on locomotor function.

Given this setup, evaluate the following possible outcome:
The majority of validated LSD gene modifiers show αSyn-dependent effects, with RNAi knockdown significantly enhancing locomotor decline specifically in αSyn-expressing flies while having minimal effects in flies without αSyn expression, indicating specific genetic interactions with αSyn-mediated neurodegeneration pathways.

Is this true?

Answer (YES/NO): NO